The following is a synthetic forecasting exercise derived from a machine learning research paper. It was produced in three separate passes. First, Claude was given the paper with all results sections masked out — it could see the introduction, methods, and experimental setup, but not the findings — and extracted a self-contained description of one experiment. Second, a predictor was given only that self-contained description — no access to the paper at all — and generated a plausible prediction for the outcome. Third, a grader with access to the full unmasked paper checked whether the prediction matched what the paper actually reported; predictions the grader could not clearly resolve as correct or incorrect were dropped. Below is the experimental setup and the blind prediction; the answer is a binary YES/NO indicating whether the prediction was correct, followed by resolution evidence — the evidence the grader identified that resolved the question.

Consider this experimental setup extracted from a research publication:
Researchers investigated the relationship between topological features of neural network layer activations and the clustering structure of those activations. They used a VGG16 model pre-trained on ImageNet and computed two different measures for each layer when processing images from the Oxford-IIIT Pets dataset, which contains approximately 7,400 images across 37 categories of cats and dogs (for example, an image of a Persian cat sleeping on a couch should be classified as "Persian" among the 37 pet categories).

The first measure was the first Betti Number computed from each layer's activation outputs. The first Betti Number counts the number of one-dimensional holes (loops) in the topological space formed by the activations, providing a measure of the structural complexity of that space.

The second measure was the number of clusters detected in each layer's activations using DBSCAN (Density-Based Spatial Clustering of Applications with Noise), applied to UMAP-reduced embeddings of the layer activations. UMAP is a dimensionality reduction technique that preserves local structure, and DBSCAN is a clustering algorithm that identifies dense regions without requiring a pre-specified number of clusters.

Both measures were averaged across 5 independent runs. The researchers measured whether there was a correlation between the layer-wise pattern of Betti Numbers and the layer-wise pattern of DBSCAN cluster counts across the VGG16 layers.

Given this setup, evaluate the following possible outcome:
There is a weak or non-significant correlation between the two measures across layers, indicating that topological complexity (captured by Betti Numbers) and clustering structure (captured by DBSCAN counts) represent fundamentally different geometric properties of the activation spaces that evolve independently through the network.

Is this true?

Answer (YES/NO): NO